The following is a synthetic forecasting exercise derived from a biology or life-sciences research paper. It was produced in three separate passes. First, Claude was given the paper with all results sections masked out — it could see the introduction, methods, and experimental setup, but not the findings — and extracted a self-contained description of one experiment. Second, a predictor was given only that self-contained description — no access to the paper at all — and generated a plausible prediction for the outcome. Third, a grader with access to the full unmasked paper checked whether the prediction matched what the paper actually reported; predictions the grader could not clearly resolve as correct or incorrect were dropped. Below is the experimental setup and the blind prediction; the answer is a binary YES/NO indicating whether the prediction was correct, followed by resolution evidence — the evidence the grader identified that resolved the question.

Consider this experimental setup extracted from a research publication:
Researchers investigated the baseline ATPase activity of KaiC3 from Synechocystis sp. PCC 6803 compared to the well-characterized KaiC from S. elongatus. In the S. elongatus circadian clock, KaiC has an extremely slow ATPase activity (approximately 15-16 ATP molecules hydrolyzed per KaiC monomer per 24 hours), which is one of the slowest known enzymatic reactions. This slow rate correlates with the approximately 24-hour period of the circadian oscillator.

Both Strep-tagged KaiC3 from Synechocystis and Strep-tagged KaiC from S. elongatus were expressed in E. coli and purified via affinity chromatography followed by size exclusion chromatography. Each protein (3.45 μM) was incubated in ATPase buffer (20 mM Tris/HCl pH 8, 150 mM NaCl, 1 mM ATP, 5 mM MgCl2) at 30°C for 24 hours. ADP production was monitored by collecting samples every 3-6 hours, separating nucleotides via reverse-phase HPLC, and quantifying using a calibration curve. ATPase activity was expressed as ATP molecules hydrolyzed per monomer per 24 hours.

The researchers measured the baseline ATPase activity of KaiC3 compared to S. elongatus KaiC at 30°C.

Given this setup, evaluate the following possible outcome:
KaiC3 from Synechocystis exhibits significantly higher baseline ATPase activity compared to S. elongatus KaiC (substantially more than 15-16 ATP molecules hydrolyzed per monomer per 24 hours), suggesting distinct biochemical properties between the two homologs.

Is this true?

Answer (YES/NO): NO